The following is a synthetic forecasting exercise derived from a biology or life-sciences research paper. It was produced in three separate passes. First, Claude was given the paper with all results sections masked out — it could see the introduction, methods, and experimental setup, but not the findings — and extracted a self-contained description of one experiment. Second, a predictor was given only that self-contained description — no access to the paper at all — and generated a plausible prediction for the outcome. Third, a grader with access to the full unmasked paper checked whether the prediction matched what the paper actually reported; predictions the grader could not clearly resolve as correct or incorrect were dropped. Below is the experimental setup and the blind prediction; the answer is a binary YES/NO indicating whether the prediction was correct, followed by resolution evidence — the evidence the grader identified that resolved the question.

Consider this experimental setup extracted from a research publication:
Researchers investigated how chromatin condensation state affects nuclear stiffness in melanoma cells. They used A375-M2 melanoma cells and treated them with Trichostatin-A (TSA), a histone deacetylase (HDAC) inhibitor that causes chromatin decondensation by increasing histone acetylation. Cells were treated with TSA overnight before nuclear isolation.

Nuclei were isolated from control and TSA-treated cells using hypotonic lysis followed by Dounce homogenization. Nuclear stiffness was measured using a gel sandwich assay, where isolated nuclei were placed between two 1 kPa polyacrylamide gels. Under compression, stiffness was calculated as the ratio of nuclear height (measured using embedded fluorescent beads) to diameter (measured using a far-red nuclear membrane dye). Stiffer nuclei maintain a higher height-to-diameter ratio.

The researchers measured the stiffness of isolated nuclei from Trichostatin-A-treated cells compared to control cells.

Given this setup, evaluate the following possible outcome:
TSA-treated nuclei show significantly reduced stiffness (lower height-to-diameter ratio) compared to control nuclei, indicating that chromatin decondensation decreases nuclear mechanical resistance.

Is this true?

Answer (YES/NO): YES